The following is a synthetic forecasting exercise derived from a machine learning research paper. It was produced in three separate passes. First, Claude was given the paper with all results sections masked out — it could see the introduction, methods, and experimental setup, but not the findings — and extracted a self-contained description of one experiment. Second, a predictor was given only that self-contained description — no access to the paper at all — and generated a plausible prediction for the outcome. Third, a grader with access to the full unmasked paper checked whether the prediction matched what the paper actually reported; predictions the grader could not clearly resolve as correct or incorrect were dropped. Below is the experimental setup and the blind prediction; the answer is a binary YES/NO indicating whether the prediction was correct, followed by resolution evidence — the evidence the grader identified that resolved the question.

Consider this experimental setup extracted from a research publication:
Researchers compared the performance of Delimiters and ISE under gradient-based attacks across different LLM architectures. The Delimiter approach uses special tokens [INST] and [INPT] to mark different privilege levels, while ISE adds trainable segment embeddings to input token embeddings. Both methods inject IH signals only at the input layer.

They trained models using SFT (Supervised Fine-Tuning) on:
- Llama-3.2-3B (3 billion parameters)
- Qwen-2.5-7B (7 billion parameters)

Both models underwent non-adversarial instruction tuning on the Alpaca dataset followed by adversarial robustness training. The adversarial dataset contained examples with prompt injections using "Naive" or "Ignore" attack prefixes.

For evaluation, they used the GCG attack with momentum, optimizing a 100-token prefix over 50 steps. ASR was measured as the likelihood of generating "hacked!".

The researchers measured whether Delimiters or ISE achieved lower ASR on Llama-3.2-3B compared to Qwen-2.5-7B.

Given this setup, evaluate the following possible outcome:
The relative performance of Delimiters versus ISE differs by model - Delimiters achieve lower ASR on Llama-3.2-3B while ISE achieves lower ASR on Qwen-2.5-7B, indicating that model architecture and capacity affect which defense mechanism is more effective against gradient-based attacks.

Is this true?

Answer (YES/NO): YES